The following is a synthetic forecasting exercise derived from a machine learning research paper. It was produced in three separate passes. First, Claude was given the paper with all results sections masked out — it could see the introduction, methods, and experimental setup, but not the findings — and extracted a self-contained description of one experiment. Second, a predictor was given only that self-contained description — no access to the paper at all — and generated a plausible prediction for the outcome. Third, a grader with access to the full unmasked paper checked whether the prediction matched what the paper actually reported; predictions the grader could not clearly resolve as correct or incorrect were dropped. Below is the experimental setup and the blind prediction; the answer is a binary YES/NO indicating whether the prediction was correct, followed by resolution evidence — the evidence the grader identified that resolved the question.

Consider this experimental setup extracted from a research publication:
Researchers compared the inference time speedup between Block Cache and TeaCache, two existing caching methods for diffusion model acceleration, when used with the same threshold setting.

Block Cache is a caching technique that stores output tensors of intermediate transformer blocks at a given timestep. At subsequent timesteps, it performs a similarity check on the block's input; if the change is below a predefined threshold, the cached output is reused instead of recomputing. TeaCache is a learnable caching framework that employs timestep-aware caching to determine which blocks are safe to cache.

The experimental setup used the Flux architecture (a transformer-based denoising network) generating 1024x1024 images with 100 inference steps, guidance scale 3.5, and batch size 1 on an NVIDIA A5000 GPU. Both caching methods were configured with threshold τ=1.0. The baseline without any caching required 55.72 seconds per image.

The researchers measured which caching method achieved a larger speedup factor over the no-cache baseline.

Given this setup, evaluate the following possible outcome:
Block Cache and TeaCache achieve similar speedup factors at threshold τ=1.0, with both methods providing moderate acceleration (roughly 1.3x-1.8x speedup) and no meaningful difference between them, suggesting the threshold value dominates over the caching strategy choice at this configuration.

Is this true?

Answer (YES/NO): NO